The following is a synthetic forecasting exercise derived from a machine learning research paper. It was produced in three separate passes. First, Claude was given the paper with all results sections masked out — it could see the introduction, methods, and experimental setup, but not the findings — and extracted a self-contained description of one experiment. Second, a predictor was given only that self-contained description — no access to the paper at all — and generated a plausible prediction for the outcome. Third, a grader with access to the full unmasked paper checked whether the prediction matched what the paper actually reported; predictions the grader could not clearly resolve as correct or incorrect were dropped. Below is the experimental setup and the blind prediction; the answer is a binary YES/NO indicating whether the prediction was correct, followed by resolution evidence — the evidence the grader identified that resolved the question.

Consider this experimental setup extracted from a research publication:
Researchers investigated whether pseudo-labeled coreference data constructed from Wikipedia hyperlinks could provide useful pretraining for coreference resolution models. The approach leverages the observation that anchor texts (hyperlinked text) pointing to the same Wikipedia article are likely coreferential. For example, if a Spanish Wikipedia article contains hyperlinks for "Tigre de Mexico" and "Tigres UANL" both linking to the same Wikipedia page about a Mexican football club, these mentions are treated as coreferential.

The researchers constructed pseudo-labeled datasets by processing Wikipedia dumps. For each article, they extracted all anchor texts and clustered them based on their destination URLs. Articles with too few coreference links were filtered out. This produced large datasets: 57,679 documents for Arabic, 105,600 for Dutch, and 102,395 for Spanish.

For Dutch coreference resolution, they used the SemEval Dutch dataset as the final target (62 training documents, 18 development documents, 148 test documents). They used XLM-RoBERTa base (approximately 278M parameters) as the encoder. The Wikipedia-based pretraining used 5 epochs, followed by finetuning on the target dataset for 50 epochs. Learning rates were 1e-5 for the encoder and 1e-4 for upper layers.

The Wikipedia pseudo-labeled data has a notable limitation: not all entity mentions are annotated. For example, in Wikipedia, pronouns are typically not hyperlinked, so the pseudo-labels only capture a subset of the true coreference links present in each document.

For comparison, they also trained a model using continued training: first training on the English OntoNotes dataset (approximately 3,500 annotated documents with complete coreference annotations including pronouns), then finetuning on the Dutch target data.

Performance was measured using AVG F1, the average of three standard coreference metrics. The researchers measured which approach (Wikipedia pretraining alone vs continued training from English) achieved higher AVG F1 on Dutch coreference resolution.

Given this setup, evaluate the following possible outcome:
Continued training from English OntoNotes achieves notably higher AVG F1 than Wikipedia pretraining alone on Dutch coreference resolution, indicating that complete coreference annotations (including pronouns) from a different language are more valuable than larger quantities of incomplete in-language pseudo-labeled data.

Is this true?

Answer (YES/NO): YES